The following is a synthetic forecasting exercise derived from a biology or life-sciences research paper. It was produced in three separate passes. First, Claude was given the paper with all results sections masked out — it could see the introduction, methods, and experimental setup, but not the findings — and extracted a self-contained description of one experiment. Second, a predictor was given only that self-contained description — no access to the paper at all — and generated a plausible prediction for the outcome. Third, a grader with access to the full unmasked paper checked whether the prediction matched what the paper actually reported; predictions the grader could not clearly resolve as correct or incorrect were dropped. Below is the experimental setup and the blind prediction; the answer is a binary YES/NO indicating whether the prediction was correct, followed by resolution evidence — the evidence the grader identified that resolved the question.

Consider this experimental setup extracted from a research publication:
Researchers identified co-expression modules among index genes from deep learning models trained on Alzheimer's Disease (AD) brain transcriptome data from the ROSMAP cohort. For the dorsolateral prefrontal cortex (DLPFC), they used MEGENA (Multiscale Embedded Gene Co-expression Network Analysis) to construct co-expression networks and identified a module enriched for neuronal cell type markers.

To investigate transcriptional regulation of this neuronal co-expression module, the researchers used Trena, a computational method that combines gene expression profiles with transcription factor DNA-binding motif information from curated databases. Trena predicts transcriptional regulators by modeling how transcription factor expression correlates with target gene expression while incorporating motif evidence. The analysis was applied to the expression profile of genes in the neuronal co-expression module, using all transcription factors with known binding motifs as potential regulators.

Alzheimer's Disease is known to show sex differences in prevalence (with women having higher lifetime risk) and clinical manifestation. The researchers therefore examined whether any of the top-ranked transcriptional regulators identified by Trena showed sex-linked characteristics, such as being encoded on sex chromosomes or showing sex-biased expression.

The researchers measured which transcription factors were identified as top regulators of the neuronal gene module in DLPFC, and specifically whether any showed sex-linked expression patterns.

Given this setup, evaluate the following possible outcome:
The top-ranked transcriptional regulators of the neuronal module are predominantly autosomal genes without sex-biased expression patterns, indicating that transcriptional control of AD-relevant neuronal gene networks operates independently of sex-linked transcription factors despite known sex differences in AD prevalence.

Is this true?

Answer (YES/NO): NO